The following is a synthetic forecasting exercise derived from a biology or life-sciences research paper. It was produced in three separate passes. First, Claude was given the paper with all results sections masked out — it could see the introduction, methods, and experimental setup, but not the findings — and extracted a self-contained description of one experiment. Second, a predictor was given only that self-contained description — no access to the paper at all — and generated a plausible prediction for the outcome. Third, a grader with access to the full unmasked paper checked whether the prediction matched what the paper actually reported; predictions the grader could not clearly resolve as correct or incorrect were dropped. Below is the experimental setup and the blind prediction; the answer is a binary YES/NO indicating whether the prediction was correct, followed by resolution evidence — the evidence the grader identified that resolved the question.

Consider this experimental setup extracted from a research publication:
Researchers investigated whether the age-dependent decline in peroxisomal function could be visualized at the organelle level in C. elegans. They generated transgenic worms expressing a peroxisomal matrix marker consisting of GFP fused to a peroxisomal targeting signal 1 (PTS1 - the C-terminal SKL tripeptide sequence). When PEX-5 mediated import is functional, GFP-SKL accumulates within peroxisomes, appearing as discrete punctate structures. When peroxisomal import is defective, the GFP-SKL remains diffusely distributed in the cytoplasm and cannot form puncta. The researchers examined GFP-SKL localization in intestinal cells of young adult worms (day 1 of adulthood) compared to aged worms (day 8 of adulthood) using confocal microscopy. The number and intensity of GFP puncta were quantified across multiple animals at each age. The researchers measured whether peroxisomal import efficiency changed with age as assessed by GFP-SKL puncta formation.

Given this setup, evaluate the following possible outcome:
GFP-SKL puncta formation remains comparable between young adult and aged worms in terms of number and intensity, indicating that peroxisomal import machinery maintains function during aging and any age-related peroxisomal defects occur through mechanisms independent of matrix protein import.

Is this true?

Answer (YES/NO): NO